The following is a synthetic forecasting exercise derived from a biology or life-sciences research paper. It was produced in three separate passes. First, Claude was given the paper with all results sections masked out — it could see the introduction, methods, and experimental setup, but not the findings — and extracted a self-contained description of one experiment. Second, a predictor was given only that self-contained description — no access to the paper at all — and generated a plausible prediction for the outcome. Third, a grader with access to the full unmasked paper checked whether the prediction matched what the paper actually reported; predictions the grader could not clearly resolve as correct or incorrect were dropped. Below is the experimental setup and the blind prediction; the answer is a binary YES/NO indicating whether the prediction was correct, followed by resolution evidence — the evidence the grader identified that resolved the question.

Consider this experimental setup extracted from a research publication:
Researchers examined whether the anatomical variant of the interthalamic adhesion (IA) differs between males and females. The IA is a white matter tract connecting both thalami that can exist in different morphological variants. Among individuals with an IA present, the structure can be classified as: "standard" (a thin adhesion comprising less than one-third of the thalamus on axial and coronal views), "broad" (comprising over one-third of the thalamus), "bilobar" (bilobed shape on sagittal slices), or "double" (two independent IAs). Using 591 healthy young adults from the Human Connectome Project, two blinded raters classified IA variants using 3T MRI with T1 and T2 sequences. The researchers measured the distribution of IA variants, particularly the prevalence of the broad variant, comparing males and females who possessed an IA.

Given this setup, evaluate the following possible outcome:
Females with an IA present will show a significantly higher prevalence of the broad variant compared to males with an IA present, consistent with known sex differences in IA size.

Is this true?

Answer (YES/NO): YES